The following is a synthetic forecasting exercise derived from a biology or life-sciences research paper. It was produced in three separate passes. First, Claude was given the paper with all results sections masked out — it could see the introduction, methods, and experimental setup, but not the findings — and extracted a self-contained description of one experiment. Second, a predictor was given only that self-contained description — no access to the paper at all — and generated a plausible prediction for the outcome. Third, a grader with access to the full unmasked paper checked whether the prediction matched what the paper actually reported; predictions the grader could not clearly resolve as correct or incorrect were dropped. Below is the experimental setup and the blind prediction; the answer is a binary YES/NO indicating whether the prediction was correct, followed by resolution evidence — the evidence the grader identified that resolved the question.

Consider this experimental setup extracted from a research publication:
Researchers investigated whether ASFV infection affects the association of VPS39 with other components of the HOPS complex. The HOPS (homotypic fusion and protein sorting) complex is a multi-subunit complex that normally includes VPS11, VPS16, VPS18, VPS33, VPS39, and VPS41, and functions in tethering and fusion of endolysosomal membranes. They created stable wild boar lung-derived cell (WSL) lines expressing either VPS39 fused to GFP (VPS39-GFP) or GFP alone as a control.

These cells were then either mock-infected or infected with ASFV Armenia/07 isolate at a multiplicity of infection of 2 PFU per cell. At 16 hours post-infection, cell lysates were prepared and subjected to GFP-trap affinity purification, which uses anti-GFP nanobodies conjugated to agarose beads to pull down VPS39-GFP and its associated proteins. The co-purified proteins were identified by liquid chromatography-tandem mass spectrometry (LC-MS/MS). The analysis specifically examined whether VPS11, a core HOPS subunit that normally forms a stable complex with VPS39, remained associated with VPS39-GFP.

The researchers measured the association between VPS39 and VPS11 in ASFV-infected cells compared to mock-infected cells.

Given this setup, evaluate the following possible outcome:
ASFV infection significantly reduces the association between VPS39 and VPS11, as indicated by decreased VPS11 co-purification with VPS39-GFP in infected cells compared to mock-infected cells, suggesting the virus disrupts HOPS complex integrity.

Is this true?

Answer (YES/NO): YES